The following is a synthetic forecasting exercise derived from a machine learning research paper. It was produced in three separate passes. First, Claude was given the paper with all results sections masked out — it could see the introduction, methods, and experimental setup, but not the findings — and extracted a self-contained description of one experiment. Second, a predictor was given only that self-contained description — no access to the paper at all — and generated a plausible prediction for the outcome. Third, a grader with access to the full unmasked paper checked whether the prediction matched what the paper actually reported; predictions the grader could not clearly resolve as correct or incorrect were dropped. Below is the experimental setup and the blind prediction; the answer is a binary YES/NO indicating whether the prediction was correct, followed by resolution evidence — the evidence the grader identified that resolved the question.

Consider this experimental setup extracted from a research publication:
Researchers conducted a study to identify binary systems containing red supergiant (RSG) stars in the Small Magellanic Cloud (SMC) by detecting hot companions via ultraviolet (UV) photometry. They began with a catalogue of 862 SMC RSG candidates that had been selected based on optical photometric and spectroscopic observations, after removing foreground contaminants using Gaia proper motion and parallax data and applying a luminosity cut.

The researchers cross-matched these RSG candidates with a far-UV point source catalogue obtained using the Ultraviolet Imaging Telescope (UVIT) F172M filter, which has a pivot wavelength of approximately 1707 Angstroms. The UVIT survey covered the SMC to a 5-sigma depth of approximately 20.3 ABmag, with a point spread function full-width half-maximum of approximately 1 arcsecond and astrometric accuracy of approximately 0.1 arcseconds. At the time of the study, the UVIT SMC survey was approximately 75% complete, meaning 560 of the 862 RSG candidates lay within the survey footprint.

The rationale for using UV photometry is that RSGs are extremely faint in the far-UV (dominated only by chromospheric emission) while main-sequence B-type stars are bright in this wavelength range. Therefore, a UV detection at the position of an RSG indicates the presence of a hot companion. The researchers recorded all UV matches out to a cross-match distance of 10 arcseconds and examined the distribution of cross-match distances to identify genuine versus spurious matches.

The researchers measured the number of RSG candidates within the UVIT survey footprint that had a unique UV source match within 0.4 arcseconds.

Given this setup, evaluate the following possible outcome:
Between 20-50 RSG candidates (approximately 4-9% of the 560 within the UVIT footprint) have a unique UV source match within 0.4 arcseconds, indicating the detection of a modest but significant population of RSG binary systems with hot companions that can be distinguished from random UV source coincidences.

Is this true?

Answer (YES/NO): NO